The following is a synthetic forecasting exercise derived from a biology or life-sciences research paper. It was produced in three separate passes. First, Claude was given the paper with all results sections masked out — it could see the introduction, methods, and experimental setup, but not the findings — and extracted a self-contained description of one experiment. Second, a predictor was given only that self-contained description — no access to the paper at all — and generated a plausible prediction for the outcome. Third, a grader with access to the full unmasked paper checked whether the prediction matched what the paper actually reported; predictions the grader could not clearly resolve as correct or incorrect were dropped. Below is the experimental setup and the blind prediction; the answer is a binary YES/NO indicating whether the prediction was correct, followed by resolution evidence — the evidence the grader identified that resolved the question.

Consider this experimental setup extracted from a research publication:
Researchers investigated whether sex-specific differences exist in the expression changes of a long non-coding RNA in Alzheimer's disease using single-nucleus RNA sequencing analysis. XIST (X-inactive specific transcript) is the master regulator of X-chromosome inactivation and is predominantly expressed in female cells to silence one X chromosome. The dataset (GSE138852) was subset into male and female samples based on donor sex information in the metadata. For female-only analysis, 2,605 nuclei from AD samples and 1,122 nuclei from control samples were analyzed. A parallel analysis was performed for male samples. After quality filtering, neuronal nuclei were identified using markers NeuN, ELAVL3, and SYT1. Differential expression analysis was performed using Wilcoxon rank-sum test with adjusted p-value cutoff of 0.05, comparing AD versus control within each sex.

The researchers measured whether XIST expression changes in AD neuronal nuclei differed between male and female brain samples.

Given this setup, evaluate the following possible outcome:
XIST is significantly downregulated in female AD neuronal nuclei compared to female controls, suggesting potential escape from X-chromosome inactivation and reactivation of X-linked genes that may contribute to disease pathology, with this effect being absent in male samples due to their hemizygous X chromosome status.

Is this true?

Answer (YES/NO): NO